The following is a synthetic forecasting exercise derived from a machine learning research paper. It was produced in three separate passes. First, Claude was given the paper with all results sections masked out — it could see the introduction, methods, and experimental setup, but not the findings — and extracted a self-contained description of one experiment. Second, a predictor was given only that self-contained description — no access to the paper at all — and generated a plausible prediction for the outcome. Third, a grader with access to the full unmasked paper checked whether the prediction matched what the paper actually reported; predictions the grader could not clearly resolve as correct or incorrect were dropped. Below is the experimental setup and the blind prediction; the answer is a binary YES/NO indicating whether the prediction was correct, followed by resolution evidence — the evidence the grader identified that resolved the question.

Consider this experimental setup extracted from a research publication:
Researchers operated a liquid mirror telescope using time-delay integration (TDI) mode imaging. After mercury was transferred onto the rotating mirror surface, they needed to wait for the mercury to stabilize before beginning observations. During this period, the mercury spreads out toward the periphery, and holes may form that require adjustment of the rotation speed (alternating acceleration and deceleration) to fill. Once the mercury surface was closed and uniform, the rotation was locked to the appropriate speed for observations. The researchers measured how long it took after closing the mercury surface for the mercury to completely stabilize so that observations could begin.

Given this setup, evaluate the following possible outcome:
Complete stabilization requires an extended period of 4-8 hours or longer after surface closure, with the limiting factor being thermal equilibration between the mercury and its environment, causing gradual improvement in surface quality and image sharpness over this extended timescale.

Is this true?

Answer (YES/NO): NO